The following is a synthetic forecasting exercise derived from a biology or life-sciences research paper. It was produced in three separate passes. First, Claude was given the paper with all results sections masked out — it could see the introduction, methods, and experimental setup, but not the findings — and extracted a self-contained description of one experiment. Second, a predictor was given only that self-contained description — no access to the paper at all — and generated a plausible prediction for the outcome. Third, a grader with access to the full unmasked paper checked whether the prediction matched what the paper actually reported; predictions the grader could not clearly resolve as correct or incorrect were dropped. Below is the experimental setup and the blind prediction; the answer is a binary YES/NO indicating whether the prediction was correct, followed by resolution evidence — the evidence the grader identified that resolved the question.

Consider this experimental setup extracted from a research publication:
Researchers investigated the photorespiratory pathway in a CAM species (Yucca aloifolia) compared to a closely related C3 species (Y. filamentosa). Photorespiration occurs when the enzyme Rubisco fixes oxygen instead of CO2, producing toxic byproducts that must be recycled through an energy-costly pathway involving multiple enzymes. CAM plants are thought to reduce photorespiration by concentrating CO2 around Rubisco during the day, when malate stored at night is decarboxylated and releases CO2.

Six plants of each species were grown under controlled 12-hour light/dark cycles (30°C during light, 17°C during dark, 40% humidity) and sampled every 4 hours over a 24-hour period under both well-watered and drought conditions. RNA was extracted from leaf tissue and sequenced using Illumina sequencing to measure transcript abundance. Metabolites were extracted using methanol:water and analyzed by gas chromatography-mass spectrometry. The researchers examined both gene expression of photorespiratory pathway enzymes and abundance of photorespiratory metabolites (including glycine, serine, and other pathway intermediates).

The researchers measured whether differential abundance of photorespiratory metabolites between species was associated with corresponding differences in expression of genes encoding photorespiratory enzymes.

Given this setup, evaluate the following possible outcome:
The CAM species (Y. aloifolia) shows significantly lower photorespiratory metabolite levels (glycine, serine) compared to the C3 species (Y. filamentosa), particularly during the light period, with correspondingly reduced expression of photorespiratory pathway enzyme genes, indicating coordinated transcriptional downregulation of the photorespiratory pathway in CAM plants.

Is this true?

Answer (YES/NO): NO